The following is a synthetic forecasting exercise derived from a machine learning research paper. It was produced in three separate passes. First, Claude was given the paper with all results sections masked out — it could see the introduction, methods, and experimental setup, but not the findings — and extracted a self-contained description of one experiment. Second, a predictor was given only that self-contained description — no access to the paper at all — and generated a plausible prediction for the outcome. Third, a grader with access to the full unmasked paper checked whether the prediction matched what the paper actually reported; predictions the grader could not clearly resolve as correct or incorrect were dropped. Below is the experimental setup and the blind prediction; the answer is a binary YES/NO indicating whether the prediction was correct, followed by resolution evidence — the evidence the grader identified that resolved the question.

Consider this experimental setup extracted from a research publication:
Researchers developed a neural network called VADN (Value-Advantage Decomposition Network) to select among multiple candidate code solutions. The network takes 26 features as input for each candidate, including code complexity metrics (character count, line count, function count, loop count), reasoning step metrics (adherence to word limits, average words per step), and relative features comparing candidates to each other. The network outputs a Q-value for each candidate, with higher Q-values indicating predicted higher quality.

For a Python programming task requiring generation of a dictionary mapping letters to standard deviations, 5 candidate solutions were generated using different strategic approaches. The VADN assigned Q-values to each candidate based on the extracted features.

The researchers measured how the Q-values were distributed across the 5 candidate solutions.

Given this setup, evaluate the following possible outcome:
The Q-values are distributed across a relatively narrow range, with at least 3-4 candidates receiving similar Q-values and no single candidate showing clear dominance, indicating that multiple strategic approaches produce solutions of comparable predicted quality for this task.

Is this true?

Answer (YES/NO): NO